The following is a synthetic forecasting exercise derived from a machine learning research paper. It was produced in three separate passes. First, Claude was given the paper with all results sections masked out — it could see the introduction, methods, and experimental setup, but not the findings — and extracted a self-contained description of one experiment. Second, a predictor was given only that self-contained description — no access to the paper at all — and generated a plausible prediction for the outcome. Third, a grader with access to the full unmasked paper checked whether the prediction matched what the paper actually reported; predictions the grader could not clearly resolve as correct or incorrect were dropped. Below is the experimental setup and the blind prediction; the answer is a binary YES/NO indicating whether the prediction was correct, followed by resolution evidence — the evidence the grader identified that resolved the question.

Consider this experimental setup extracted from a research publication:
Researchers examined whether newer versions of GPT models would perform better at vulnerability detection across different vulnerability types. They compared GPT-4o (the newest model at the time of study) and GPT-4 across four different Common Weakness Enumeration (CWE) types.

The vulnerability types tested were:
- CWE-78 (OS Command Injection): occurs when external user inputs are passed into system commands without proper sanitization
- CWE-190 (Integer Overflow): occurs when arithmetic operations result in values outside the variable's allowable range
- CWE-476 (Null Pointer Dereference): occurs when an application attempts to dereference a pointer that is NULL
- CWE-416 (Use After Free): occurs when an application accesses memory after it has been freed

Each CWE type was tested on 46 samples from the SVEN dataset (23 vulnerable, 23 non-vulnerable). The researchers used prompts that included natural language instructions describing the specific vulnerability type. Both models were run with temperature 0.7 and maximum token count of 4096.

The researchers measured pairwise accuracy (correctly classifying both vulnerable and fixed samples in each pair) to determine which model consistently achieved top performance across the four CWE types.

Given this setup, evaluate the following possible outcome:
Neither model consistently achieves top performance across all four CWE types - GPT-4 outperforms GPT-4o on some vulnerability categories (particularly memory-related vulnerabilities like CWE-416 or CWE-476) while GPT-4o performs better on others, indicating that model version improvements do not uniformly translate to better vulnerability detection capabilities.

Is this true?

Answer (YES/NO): YES